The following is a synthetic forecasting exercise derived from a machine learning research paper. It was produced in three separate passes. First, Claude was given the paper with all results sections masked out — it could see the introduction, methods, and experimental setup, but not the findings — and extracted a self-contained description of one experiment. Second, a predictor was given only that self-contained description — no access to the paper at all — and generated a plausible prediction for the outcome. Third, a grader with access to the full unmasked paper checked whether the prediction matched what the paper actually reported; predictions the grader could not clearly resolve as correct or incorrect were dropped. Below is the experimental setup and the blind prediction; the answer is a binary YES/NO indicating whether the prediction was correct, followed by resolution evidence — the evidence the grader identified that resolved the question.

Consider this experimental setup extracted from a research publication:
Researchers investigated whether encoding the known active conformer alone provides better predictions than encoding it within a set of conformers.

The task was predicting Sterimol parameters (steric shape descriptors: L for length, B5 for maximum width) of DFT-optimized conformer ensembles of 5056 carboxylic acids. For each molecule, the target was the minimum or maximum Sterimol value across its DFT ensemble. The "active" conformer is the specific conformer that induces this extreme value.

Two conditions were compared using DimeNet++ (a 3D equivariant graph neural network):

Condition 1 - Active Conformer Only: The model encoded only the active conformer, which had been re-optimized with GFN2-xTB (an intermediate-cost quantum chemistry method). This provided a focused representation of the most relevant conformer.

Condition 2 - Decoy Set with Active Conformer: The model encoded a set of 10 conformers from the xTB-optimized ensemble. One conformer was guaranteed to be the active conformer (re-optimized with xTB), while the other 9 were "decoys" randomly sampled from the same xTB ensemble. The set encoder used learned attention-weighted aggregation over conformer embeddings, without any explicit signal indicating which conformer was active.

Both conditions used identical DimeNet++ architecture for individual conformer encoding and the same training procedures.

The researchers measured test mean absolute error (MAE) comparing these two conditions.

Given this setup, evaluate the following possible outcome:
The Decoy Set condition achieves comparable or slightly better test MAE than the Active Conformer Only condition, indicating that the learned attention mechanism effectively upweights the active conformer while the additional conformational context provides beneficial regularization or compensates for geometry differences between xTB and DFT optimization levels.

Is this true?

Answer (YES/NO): NO